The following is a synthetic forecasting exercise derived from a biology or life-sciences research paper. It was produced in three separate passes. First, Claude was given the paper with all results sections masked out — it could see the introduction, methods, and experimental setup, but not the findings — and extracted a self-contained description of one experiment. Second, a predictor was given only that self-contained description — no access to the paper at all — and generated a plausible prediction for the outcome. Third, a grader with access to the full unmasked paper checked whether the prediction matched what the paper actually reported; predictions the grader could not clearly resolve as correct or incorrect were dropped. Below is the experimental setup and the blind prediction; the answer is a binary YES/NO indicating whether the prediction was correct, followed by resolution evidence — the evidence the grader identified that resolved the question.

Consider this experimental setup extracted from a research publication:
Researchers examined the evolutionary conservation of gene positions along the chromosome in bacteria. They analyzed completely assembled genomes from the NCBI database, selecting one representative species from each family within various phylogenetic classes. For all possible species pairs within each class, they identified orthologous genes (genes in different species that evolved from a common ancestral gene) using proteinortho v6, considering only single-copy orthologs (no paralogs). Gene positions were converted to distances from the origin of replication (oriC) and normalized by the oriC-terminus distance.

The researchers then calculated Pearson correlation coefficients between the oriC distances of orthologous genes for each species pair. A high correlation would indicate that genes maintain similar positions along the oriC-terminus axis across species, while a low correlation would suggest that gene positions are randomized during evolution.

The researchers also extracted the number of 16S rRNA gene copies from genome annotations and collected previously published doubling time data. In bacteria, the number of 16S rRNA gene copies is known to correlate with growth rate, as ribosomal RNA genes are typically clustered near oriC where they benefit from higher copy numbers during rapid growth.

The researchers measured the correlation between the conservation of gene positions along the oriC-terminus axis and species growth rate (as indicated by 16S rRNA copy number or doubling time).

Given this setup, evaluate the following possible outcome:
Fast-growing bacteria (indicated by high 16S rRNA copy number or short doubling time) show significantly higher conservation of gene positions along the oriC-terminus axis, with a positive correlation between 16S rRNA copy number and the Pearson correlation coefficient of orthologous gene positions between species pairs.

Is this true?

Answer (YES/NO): YES